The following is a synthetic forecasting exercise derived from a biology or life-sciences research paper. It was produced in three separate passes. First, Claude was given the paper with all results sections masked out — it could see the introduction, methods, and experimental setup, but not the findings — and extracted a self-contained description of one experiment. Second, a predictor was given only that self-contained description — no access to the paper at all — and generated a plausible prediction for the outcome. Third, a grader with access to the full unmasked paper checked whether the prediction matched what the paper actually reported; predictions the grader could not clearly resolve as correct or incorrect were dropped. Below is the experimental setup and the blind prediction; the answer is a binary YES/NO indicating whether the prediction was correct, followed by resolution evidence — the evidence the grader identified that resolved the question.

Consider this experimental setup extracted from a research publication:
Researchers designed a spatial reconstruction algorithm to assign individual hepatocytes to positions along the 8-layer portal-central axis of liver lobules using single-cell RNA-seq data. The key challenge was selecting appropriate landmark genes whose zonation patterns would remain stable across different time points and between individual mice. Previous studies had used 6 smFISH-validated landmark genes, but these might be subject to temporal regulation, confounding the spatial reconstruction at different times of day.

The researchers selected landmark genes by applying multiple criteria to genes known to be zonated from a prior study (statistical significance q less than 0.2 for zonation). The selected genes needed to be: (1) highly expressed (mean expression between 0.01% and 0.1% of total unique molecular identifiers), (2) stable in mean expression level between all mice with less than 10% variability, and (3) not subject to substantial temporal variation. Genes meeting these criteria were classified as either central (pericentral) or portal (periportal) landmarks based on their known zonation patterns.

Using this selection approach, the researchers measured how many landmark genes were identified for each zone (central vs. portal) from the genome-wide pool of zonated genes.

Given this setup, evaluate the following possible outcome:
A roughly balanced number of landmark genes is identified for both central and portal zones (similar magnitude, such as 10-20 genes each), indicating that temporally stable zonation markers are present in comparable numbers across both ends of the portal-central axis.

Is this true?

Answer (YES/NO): NO